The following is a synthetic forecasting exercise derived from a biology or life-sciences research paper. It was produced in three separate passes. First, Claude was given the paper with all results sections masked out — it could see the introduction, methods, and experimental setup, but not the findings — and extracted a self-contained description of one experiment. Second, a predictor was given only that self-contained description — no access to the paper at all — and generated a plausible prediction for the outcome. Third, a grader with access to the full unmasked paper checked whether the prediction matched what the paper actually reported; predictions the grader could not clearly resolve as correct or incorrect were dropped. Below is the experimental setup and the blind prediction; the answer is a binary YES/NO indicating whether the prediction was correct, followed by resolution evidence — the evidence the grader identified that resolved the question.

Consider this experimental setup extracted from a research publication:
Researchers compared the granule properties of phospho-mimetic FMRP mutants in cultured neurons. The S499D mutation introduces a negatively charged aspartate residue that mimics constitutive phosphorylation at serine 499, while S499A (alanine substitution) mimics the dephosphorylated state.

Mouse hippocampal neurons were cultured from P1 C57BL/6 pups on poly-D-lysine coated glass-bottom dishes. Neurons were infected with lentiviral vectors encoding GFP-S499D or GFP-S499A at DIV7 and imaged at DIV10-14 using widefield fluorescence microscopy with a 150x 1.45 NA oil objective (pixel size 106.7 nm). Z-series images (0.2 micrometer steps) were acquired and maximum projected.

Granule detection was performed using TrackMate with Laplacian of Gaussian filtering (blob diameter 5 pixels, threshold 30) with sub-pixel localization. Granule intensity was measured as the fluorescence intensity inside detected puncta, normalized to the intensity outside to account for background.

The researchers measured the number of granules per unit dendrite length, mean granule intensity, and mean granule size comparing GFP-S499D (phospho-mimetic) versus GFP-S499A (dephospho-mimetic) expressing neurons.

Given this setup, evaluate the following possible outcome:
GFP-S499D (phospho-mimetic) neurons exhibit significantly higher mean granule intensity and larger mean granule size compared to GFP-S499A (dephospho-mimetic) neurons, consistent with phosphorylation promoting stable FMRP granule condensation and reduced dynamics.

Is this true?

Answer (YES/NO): NO